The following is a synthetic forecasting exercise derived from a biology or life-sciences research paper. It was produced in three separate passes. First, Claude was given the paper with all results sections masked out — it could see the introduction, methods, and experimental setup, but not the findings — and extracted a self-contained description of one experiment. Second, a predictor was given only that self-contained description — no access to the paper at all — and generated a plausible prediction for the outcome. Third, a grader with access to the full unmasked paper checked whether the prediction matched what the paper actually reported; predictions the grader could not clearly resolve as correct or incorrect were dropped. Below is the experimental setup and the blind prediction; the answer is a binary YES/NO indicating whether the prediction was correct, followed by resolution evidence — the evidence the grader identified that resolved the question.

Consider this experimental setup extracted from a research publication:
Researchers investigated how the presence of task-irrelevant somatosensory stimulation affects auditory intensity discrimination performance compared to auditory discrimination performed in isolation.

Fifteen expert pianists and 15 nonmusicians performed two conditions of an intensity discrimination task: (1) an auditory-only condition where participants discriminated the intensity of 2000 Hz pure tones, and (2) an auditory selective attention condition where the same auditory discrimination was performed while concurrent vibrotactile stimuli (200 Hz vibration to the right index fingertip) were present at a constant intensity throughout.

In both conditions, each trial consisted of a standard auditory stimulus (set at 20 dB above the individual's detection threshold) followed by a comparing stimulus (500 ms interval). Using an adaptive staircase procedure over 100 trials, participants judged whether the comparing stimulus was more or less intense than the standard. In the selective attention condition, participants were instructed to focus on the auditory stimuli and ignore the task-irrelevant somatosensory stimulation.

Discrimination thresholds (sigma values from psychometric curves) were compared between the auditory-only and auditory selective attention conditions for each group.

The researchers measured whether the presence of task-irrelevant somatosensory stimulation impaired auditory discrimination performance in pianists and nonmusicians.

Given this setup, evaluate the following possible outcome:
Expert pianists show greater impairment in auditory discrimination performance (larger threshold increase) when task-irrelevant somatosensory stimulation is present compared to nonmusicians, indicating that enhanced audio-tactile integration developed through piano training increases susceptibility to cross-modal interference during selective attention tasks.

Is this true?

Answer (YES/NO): YES